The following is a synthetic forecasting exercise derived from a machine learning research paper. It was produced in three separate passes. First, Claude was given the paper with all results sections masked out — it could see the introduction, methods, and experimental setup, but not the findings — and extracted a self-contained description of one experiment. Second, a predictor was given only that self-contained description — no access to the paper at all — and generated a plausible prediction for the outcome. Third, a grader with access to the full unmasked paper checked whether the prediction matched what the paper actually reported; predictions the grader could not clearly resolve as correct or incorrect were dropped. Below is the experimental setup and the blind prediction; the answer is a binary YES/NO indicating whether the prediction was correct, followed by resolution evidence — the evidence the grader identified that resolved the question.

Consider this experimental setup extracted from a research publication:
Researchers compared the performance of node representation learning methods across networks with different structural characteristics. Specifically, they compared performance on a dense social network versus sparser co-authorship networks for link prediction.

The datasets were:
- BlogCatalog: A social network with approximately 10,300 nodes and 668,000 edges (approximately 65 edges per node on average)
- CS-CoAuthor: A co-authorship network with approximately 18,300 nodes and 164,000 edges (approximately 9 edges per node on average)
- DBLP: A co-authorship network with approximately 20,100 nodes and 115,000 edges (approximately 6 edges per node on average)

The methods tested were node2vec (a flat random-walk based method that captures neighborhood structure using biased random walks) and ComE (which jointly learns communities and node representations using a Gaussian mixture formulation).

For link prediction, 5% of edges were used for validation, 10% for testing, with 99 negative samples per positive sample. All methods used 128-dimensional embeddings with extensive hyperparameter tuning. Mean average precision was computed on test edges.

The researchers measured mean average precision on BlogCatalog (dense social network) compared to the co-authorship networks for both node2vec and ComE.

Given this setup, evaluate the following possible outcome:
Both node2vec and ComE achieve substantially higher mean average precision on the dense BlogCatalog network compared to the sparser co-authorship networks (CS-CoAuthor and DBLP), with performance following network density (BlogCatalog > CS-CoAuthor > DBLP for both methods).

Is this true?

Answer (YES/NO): NO